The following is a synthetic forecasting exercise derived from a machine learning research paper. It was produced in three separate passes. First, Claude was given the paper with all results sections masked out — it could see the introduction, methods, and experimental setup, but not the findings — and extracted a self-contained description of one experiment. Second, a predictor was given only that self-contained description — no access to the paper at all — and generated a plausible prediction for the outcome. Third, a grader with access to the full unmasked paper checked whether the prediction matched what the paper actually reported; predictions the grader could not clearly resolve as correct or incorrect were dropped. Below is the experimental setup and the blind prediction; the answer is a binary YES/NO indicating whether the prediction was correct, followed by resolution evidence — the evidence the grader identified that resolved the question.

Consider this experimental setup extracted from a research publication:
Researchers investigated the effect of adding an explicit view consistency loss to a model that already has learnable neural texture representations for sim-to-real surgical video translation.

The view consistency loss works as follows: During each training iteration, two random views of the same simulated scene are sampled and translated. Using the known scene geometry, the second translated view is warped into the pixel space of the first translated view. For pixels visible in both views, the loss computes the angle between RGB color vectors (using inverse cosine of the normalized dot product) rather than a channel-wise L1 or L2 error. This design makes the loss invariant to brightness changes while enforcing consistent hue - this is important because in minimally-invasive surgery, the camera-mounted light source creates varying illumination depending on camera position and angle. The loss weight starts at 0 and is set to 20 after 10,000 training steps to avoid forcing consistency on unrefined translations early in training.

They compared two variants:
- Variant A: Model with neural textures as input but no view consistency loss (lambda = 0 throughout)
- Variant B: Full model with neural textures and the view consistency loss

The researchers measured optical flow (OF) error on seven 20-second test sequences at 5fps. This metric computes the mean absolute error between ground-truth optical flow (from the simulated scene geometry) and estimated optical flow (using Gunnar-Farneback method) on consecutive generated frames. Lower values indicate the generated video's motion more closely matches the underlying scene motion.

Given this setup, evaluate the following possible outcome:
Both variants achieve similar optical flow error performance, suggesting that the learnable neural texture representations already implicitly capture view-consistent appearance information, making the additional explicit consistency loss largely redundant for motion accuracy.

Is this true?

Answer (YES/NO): NO